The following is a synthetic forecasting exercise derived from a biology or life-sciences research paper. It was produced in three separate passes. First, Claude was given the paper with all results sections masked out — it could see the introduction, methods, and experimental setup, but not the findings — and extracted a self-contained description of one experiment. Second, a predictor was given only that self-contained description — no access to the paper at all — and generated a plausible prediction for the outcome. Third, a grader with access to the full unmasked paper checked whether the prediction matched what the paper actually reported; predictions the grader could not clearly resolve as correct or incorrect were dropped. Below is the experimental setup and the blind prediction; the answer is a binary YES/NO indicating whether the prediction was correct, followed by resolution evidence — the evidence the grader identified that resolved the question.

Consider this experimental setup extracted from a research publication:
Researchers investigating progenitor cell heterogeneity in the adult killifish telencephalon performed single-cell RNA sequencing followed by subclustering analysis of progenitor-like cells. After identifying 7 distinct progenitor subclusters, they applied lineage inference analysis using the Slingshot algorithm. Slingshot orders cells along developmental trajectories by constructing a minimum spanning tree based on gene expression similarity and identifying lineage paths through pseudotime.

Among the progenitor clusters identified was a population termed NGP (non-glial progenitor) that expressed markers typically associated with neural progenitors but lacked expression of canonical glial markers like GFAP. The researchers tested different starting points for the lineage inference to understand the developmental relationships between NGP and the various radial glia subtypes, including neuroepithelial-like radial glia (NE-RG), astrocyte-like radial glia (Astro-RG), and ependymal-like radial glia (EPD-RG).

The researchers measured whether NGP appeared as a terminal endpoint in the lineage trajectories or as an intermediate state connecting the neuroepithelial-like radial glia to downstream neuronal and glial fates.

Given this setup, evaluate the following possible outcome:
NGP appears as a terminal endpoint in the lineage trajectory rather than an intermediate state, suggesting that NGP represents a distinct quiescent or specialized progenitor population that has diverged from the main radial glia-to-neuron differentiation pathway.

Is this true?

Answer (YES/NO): NO